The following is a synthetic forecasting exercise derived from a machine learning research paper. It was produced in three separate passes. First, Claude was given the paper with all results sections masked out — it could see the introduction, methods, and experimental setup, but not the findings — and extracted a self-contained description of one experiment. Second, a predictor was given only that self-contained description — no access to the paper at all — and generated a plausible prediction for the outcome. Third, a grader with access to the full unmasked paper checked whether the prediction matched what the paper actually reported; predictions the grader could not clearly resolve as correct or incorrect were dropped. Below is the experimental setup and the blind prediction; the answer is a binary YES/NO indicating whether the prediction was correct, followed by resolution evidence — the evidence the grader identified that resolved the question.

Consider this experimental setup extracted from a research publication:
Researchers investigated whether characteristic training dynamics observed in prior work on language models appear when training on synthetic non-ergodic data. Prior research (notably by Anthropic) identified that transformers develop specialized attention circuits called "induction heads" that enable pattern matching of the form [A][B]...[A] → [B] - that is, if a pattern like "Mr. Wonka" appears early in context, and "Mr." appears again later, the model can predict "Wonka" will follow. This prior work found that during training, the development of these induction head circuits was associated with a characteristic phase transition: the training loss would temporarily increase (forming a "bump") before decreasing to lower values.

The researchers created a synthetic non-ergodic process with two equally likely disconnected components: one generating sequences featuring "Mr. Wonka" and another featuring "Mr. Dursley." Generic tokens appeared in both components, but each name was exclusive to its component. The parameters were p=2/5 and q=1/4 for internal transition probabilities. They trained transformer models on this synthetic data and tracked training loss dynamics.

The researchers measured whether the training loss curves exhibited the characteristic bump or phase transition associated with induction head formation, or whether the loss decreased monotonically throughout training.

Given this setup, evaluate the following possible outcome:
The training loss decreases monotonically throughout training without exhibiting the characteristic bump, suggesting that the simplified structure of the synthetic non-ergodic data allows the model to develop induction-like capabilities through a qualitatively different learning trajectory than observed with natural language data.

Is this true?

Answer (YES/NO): NO